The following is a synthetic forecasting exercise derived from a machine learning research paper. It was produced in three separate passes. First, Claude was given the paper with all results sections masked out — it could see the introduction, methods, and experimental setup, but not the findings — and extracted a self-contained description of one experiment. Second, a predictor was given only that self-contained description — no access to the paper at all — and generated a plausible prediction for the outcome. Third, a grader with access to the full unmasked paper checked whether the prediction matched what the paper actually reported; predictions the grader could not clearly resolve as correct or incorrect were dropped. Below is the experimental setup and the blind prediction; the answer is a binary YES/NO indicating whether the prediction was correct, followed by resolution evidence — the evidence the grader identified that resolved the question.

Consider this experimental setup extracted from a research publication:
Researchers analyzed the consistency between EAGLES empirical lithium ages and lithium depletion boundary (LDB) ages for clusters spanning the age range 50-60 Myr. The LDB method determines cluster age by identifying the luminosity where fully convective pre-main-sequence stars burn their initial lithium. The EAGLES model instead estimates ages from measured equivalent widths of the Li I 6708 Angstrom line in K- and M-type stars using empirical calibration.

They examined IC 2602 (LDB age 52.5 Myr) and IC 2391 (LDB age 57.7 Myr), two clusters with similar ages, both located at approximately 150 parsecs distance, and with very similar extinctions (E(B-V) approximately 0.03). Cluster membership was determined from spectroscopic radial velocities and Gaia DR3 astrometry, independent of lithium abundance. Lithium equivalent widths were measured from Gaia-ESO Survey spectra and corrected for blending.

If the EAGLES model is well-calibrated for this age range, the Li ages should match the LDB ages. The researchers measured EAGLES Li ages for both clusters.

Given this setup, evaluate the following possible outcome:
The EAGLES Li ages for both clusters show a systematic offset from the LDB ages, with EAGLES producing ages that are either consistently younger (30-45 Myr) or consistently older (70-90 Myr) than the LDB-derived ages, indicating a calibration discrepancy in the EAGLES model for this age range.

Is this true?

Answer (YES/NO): NO